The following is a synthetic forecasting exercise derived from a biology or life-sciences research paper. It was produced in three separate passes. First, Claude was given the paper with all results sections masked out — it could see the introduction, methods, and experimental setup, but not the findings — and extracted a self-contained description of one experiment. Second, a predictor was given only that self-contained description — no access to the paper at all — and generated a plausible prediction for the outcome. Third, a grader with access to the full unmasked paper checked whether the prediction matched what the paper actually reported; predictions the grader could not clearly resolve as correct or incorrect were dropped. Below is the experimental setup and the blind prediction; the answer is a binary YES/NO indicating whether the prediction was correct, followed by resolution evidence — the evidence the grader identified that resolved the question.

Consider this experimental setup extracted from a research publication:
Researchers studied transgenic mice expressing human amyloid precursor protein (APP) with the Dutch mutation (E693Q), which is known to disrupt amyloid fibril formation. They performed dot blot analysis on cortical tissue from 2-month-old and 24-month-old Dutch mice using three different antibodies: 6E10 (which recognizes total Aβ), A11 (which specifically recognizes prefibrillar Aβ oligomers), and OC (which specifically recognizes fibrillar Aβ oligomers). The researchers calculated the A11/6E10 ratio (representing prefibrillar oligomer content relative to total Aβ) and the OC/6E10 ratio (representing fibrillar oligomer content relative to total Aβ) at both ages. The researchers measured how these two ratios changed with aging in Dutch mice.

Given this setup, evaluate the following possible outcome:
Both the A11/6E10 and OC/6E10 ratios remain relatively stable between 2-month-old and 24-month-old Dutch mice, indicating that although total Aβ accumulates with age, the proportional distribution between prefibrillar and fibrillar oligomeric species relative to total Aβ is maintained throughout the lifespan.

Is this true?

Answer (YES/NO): NO